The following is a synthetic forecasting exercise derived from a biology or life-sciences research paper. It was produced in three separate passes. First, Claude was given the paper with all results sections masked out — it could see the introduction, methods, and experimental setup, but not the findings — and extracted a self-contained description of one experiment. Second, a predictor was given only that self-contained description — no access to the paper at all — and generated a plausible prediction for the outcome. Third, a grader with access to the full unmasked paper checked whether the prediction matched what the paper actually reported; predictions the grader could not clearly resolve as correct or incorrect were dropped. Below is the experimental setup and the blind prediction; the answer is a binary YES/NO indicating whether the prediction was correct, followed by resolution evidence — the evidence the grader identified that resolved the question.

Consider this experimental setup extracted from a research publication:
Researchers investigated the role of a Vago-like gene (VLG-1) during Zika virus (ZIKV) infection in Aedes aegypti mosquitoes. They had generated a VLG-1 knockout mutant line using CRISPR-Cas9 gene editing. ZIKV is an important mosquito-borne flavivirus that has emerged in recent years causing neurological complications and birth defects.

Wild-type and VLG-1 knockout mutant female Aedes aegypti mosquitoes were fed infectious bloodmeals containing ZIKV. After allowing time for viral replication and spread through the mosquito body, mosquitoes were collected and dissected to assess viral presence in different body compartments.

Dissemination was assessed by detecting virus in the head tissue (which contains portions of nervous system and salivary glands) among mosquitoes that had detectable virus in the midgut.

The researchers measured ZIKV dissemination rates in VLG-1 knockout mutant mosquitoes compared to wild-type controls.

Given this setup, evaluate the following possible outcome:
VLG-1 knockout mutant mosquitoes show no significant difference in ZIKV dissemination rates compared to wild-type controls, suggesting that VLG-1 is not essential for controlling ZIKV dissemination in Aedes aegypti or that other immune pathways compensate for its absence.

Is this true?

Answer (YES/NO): NO